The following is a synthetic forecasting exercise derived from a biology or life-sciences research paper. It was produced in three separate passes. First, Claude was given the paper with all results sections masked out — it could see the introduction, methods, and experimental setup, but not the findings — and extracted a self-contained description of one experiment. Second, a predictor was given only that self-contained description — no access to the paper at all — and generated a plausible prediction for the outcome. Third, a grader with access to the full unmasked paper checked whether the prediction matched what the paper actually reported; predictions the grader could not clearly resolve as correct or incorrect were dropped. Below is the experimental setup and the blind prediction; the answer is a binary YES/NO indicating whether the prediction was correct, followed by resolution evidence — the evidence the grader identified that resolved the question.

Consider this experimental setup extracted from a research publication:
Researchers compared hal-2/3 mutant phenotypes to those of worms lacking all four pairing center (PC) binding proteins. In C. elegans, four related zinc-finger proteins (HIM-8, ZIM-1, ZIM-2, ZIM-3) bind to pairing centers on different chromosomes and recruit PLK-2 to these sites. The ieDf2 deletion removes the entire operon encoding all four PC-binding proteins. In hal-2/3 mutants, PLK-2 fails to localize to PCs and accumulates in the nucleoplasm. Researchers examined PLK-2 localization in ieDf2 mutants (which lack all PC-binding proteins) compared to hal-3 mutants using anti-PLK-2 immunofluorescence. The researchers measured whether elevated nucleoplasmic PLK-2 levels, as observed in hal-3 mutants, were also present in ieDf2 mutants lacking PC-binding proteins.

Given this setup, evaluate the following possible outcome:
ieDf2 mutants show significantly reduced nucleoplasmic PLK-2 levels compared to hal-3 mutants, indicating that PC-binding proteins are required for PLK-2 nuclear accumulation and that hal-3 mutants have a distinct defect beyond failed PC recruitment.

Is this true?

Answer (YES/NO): NO